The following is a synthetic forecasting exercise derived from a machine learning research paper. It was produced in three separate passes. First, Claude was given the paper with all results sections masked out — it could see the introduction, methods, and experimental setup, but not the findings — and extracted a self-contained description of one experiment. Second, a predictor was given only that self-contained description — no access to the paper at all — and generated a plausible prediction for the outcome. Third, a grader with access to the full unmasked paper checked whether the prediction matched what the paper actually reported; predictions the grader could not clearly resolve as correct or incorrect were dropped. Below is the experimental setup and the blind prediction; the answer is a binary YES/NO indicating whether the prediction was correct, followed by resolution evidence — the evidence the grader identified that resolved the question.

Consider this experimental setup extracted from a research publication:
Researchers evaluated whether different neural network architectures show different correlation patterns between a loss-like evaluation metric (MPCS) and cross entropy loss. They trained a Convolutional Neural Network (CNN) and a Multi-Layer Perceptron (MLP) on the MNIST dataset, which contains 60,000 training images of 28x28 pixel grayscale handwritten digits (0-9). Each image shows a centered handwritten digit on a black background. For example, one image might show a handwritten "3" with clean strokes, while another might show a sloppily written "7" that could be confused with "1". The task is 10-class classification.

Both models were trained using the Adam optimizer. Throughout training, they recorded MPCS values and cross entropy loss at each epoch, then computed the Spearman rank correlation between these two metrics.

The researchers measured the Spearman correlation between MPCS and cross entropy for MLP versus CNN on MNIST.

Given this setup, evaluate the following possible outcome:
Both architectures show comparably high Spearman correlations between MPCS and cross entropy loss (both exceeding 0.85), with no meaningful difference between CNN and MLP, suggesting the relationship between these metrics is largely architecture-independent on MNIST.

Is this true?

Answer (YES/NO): NO